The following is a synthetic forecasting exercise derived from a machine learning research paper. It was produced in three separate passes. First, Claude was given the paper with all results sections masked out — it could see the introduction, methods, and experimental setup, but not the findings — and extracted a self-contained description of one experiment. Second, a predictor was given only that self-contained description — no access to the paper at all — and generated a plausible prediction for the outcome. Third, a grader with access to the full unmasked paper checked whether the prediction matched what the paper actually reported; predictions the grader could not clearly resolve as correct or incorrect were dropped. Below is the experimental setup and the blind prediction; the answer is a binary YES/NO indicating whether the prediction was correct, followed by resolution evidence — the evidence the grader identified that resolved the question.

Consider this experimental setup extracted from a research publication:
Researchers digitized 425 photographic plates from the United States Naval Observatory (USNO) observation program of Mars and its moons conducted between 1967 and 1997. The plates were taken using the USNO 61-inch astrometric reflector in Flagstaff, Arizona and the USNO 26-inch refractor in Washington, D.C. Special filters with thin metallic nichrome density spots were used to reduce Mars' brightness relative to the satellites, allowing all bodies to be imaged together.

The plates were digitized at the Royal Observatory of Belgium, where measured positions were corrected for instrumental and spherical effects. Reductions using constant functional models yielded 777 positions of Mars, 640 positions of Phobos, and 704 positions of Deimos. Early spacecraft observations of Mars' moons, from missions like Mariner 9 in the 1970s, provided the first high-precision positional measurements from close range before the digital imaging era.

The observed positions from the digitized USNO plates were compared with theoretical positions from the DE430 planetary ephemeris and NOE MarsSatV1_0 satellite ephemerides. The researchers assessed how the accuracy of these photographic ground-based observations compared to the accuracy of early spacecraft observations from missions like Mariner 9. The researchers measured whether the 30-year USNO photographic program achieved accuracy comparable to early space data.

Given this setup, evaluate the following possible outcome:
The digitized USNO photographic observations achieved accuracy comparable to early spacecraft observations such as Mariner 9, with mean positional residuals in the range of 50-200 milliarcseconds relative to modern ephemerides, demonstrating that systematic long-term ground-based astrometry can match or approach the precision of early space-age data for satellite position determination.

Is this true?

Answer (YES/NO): YES